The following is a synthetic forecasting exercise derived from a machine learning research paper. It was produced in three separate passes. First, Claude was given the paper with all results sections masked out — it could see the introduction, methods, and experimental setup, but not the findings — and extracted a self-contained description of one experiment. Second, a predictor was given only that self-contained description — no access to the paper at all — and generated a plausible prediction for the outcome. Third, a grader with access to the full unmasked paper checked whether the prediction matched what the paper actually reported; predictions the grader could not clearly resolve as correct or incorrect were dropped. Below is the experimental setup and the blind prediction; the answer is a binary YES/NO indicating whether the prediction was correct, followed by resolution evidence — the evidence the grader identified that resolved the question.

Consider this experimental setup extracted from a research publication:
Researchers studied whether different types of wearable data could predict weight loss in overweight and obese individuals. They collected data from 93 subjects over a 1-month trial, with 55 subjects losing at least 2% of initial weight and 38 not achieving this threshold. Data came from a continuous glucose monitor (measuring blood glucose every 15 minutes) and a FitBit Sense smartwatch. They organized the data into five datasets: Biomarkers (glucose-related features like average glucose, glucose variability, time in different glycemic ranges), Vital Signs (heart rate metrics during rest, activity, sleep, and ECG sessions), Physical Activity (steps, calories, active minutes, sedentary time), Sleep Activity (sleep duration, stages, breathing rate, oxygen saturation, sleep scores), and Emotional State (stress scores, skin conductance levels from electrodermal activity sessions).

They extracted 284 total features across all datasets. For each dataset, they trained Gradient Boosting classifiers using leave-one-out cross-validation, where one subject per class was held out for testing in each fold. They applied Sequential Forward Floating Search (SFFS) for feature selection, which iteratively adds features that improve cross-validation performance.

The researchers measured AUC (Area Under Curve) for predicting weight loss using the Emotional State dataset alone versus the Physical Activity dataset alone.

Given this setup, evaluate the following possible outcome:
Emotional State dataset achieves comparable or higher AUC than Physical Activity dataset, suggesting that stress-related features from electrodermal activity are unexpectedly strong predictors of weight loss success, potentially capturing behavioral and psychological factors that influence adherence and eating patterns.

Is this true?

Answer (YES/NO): NO